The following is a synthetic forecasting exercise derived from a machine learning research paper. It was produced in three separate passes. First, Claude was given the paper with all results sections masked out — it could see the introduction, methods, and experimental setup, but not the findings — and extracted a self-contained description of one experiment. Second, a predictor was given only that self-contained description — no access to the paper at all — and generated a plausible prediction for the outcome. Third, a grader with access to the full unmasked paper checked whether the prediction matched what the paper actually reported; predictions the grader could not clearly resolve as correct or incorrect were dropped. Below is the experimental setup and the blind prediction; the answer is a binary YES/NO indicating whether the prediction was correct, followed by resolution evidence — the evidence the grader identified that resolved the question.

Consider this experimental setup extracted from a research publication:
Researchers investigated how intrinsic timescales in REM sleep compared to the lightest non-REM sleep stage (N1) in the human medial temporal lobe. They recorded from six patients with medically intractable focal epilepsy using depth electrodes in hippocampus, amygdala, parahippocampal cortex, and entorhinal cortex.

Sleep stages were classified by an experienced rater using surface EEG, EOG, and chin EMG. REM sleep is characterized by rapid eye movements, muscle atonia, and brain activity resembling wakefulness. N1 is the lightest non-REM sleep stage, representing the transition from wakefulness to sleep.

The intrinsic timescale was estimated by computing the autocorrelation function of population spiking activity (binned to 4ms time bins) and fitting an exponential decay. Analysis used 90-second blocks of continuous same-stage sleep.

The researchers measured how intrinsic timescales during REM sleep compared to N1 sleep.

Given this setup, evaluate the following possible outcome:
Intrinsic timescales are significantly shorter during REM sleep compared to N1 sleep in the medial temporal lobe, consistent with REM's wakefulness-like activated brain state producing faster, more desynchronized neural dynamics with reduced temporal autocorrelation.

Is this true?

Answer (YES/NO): NO